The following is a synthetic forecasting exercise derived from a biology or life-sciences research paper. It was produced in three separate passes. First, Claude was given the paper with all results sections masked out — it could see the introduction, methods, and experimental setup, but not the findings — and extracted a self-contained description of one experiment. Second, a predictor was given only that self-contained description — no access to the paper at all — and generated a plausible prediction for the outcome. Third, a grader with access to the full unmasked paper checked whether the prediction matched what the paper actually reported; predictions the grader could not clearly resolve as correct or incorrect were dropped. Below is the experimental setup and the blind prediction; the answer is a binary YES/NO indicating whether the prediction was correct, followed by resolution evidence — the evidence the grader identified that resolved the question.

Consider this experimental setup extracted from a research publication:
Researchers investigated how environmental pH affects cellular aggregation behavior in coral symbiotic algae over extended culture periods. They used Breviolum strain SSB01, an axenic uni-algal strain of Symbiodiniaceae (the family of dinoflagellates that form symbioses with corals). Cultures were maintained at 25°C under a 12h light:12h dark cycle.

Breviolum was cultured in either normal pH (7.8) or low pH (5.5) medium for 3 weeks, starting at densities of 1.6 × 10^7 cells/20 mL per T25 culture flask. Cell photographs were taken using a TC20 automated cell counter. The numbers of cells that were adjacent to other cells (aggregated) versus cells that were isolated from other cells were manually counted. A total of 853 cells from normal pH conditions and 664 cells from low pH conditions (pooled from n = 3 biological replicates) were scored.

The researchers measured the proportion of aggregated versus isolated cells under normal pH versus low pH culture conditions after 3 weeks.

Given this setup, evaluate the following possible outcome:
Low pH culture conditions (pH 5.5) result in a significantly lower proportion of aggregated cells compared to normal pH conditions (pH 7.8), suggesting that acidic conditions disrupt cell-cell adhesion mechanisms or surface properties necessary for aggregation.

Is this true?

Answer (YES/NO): YES